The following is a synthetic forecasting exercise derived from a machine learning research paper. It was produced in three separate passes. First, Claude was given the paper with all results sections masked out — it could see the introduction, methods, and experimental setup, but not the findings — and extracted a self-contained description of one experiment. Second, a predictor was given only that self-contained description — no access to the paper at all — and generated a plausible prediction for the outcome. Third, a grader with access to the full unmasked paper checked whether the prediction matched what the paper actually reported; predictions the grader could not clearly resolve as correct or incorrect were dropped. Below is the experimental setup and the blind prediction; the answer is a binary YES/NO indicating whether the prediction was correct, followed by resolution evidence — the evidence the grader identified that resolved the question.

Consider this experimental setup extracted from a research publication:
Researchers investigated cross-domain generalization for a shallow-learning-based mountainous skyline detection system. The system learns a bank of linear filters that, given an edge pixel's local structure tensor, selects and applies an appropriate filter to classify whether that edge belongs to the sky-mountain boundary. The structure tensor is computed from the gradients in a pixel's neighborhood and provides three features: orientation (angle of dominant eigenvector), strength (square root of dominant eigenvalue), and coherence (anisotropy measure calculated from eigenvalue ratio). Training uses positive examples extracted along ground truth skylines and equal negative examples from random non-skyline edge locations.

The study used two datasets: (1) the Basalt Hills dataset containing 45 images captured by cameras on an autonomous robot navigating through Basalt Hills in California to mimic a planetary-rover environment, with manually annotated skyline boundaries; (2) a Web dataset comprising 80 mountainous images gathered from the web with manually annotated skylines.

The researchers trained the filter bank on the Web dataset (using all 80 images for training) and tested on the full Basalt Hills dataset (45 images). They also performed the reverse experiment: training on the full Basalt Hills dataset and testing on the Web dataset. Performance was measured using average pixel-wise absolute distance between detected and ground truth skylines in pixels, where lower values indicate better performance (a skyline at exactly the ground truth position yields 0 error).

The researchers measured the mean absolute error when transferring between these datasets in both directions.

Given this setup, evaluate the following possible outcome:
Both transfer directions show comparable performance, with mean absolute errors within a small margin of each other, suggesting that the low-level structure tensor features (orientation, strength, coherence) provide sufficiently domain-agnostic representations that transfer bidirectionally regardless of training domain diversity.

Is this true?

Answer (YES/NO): NO